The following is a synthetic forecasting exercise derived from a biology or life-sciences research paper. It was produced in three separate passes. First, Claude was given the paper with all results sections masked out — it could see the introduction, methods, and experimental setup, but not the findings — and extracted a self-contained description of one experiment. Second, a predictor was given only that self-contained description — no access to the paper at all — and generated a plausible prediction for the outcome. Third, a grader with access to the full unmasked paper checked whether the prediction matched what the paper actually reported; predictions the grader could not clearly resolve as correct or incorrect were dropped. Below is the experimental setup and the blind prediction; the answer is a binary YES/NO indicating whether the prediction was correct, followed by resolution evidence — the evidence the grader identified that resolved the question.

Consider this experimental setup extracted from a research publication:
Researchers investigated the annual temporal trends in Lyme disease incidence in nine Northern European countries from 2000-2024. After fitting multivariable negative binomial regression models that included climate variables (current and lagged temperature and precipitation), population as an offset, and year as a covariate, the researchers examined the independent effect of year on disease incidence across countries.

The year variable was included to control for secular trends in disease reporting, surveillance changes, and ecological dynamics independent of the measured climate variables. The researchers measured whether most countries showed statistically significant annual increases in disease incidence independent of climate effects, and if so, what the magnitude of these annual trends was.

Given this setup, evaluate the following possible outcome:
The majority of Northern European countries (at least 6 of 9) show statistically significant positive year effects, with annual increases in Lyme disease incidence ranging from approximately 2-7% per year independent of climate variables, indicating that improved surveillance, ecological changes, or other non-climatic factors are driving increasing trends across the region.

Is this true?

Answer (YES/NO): NO